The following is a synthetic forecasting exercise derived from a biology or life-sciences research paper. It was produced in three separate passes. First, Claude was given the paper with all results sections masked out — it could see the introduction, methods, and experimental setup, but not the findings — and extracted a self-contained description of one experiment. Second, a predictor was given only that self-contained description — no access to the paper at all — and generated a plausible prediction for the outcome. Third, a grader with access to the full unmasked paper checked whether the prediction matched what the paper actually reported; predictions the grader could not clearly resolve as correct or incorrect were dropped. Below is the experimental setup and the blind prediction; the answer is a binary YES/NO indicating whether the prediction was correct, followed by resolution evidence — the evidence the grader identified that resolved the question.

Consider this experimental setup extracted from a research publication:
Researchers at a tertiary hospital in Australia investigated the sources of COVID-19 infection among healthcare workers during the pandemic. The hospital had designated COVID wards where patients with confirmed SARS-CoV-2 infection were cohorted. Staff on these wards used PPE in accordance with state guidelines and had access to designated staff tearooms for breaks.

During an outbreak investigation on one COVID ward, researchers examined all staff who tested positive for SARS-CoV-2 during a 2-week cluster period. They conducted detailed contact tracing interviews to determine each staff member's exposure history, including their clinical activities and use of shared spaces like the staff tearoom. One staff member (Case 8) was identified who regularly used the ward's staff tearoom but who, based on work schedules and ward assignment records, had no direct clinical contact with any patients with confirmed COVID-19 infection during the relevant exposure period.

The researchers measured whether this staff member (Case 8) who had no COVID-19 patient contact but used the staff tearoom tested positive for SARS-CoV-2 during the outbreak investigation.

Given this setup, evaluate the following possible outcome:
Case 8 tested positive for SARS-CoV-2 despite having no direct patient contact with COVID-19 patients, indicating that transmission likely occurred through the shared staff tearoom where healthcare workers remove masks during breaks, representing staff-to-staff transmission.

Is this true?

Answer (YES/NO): YES